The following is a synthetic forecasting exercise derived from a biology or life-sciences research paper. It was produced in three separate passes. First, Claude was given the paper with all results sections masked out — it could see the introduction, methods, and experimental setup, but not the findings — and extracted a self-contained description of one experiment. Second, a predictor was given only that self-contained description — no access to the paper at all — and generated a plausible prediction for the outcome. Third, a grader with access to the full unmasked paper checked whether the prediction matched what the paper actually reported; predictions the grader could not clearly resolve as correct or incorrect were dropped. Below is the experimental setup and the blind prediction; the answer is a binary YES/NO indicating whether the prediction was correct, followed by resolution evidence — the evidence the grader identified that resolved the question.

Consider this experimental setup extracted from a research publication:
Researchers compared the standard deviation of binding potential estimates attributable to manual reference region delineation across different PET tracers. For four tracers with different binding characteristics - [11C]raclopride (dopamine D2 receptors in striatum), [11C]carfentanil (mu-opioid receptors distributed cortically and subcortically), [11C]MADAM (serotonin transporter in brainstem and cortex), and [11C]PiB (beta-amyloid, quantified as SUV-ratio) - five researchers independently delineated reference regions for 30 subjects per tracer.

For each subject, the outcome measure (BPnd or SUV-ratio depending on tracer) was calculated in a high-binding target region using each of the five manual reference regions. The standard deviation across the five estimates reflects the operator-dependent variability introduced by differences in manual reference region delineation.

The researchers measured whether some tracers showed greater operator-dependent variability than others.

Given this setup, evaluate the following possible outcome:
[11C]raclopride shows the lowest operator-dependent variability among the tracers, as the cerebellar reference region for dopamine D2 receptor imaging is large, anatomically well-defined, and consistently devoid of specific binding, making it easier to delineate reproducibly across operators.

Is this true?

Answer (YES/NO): NO